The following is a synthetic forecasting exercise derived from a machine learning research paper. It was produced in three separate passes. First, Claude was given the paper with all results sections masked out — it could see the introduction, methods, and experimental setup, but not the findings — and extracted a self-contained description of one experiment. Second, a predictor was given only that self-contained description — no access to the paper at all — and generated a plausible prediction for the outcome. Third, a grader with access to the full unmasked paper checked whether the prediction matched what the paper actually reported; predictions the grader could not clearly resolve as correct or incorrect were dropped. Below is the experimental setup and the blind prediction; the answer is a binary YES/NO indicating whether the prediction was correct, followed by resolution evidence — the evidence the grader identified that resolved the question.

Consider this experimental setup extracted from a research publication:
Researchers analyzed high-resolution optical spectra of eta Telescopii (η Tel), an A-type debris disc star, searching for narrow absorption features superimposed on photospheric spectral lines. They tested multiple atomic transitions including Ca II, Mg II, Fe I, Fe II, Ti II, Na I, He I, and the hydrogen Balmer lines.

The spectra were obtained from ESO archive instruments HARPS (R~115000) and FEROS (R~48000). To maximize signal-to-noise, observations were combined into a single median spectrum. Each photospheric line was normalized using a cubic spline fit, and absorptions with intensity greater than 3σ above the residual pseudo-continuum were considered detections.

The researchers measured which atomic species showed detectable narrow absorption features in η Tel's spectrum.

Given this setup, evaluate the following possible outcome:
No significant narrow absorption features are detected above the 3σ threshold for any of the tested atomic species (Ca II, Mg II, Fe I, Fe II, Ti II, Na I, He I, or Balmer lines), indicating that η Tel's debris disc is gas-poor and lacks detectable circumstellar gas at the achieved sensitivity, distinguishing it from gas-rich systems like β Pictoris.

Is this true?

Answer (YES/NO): NO